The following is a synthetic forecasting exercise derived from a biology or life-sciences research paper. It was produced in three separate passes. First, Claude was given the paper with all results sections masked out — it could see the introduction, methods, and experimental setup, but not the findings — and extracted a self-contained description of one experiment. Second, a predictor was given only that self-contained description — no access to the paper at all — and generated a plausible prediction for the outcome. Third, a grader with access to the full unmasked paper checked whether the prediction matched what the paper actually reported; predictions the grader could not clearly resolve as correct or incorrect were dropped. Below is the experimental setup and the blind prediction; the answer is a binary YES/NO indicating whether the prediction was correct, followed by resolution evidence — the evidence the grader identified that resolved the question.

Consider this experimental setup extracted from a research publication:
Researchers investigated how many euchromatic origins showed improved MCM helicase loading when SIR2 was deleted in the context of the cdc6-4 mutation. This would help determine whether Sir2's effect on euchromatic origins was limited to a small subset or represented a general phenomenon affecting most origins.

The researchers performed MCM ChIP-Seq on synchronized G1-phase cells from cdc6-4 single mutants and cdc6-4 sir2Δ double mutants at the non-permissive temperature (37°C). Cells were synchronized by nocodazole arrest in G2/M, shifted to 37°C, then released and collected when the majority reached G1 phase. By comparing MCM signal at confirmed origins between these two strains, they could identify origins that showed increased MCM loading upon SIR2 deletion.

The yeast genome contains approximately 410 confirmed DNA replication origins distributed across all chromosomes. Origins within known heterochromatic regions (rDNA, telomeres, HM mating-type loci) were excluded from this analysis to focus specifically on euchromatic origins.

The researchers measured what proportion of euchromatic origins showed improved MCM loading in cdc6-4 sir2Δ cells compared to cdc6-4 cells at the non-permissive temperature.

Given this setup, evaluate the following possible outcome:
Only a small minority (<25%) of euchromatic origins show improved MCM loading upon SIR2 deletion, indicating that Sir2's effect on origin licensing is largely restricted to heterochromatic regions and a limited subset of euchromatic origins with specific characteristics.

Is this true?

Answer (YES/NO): NO